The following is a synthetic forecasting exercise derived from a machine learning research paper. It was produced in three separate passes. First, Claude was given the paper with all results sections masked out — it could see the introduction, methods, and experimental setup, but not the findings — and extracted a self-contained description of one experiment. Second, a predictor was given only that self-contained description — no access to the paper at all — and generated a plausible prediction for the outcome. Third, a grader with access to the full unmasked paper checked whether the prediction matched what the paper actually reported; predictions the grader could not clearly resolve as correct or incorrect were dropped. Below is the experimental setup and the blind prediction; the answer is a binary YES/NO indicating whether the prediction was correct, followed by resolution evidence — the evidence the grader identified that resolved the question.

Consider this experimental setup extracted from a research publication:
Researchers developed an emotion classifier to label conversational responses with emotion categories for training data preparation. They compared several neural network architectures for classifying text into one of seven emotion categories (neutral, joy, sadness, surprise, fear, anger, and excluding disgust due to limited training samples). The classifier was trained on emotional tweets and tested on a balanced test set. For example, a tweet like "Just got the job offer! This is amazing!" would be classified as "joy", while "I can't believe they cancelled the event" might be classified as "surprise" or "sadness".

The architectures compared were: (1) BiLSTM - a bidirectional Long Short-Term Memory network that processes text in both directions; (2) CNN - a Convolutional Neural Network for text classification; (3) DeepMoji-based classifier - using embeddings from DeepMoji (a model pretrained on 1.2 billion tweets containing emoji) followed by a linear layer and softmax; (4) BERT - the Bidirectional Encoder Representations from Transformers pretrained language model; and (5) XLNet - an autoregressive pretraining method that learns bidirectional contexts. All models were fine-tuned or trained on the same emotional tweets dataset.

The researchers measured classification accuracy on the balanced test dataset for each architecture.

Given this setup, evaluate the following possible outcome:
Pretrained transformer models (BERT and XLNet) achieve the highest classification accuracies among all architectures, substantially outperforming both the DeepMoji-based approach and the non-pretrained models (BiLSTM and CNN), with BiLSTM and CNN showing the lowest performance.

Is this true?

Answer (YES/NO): NO